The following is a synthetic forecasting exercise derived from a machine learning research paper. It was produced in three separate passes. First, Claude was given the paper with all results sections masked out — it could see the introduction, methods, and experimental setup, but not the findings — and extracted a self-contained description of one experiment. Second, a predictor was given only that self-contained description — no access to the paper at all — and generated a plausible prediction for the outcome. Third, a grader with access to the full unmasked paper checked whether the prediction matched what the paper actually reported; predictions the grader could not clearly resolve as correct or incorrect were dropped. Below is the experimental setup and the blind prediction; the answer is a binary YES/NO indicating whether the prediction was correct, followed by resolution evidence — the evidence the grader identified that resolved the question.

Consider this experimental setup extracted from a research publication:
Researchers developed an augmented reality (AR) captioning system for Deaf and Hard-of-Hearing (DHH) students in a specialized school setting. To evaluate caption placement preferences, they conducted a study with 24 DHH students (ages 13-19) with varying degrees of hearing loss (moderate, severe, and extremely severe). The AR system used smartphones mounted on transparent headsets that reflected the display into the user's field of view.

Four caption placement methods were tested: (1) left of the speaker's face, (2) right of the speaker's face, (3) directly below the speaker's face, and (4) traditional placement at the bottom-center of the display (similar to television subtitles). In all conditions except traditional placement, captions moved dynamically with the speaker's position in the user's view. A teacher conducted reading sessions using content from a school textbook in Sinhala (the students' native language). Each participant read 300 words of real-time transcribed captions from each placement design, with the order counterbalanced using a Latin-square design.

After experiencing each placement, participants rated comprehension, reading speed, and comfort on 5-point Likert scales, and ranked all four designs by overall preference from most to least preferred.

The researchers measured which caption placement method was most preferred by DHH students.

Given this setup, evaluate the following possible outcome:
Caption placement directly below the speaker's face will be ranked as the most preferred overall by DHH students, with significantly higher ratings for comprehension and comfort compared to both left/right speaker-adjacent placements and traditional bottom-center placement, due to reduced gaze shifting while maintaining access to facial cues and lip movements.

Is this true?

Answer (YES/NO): NO